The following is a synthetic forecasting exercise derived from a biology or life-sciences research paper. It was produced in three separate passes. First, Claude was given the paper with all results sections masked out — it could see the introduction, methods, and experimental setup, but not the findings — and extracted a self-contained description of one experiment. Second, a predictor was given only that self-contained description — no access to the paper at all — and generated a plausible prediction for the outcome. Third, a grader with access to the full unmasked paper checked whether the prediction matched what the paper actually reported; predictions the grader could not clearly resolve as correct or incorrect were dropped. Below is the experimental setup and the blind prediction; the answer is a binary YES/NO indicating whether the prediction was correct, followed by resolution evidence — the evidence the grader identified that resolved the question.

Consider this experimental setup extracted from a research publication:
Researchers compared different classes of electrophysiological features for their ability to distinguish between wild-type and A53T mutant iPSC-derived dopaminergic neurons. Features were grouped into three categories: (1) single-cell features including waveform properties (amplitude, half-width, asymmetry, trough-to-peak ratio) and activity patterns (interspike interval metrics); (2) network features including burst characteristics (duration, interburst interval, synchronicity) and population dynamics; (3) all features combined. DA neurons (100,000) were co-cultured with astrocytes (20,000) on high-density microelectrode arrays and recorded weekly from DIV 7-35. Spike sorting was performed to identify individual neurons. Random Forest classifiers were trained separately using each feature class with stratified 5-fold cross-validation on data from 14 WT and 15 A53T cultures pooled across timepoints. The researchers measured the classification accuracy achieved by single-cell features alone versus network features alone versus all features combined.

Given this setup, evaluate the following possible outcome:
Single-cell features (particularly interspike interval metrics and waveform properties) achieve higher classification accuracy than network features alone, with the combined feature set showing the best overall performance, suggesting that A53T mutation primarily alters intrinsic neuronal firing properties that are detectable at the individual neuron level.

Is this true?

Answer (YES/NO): NO